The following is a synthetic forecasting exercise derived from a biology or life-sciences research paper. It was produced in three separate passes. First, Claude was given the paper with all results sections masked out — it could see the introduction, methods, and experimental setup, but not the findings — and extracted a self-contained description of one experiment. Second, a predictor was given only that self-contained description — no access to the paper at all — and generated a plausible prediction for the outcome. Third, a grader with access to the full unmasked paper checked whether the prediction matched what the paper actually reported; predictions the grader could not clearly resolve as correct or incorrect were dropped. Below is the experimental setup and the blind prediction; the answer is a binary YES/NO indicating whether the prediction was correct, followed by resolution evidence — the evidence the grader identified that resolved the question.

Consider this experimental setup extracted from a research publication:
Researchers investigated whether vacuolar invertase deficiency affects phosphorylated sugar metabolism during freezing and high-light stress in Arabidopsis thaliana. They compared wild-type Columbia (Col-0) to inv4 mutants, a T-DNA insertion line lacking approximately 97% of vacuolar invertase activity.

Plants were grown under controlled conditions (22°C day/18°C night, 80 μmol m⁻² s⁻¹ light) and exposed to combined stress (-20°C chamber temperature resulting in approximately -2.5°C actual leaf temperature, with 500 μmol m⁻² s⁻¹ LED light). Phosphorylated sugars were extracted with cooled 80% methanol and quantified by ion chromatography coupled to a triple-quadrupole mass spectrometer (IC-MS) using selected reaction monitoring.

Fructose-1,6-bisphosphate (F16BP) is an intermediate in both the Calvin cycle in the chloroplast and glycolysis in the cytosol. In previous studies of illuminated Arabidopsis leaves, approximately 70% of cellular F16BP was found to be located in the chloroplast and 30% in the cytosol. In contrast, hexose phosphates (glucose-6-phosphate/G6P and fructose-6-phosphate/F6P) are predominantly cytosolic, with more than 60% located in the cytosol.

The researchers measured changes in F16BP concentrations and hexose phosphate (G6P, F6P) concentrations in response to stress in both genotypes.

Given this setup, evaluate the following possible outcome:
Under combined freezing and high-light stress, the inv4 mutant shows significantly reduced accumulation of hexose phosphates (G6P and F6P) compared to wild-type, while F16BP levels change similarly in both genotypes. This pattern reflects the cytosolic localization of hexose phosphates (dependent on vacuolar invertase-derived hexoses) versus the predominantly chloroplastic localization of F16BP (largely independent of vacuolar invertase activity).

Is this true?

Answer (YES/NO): NO